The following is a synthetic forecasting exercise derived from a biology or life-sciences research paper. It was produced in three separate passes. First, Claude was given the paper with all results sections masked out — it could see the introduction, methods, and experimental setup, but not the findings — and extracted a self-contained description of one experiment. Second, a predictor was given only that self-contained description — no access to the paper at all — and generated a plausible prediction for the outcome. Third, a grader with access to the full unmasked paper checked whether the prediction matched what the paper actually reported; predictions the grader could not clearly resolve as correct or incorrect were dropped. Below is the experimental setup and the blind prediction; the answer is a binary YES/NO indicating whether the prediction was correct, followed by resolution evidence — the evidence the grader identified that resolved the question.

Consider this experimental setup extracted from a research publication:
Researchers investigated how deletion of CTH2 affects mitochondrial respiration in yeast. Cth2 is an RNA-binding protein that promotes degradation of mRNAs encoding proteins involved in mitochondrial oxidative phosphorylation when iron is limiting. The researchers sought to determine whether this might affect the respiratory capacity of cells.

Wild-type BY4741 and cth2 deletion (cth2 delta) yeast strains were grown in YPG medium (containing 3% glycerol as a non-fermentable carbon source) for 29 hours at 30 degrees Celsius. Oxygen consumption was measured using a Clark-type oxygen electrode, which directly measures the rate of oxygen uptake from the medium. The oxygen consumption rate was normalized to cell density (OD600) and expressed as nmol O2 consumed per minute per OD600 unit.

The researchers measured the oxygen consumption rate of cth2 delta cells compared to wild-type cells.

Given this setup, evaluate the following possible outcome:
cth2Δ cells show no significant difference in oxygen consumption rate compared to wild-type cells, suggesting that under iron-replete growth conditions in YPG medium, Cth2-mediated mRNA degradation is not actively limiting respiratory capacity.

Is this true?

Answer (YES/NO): NO